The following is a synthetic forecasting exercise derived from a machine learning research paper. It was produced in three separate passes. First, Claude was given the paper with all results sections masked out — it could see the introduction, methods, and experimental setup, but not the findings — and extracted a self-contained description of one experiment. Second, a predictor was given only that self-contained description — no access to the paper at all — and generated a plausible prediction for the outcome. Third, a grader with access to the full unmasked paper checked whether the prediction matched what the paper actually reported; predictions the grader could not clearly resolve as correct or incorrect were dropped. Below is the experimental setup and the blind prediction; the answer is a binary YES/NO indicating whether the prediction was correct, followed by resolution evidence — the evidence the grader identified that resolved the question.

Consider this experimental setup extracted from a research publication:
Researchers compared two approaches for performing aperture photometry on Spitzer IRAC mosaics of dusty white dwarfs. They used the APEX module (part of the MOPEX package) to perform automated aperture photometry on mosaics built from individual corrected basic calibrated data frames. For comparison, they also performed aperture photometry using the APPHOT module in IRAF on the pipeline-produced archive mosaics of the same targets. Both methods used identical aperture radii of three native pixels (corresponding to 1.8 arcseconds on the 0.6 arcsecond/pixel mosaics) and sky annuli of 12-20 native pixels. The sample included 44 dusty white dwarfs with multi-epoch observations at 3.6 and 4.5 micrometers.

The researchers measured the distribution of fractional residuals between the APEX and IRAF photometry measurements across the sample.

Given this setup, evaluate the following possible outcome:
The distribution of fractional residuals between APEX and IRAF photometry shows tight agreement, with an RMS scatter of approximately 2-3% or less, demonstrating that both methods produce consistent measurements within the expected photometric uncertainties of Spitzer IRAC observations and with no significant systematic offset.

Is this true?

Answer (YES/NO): YES